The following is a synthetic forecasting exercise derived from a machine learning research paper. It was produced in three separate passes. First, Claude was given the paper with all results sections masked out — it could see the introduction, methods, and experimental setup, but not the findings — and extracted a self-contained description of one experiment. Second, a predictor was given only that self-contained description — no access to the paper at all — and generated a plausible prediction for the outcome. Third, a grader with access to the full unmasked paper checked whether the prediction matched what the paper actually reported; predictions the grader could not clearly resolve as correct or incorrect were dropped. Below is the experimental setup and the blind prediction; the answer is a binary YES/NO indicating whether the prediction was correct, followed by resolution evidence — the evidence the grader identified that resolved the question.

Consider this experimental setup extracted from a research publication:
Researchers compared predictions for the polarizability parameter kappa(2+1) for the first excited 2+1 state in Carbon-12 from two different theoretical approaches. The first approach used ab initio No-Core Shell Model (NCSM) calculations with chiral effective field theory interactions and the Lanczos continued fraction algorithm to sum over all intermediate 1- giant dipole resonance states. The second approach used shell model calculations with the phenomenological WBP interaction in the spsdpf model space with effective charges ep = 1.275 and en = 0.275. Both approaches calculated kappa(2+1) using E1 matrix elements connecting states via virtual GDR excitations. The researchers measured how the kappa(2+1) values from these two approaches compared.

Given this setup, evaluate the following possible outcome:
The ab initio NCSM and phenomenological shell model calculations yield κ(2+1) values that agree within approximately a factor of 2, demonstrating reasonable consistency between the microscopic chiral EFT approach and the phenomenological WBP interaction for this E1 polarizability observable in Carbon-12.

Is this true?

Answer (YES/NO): YES